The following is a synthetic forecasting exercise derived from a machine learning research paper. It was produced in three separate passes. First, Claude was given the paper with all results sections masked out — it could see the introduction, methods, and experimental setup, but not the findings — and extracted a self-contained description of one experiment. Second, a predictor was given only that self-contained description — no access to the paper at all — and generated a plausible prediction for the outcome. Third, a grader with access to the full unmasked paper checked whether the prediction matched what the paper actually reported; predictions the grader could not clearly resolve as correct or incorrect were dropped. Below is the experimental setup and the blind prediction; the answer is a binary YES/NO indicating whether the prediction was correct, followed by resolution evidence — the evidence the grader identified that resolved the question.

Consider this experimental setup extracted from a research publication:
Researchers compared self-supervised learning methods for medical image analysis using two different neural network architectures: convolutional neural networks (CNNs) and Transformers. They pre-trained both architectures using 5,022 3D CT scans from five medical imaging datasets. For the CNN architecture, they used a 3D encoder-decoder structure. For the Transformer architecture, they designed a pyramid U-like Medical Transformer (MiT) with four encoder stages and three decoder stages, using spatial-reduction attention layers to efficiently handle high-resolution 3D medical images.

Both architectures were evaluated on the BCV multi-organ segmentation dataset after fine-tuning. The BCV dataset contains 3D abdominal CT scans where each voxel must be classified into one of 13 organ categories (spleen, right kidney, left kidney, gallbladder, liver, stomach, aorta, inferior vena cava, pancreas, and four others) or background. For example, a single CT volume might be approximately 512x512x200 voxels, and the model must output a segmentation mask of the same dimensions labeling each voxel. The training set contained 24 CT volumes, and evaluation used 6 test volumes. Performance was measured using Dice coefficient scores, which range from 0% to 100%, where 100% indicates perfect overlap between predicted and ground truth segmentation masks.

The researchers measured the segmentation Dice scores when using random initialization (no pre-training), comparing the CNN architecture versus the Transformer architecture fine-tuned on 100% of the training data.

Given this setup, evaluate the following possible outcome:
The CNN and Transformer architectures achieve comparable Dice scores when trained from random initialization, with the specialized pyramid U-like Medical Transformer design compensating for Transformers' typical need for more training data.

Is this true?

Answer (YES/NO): YES